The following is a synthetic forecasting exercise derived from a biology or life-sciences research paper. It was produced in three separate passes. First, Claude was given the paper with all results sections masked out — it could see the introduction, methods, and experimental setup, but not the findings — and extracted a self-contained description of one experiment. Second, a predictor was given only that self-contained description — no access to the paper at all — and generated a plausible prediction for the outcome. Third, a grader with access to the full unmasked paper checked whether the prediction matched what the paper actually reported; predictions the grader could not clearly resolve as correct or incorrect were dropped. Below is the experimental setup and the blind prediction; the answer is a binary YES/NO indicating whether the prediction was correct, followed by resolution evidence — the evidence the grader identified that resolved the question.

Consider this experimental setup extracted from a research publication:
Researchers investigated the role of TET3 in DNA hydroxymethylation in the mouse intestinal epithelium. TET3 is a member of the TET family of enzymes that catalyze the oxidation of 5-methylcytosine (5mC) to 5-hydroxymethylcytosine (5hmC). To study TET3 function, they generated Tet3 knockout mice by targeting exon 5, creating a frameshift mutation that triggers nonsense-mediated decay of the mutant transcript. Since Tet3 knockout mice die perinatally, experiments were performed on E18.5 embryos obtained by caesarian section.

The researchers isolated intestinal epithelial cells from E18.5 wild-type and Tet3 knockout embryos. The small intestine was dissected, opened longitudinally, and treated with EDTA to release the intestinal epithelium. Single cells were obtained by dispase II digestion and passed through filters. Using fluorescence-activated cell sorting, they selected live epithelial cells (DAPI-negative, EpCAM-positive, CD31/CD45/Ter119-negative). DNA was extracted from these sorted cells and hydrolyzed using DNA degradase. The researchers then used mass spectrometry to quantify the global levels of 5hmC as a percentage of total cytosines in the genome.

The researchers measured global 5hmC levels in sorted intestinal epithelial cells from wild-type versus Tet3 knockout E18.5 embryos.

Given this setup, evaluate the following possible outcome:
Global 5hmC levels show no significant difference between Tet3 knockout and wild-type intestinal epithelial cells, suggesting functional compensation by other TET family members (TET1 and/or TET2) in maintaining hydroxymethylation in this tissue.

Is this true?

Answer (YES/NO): NO